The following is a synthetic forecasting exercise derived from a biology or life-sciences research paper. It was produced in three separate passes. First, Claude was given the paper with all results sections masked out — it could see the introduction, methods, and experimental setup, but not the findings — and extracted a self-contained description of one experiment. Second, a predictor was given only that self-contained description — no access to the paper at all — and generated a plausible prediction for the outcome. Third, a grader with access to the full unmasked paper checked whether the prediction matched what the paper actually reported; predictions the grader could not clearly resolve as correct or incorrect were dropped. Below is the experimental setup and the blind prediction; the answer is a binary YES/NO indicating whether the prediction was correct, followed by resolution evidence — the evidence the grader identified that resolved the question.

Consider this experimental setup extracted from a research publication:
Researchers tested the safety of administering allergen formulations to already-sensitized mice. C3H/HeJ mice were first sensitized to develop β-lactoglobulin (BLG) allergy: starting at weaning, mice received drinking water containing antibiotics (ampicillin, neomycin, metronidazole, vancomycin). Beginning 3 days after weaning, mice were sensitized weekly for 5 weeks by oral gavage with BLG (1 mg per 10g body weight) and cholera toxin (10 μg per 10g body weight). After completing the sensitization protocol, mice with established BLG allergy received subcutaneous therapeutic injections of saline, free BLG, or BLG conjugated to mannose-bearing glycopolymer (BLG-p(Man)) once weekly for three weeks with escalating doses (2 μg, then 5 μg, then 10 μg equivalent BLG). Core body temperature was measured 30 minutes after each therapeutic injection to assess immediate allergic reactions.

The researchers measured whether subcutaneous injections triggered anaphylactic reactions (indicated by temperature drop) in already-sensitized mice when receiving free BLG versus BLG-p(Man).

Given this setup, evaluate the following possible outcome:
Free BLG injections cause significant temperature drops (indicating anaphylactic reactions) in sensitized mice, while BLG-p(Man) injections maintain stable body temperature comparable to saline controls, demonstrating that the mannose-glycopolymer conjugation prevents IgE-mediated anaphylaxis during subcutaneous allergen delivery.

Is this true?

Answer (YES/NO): YES